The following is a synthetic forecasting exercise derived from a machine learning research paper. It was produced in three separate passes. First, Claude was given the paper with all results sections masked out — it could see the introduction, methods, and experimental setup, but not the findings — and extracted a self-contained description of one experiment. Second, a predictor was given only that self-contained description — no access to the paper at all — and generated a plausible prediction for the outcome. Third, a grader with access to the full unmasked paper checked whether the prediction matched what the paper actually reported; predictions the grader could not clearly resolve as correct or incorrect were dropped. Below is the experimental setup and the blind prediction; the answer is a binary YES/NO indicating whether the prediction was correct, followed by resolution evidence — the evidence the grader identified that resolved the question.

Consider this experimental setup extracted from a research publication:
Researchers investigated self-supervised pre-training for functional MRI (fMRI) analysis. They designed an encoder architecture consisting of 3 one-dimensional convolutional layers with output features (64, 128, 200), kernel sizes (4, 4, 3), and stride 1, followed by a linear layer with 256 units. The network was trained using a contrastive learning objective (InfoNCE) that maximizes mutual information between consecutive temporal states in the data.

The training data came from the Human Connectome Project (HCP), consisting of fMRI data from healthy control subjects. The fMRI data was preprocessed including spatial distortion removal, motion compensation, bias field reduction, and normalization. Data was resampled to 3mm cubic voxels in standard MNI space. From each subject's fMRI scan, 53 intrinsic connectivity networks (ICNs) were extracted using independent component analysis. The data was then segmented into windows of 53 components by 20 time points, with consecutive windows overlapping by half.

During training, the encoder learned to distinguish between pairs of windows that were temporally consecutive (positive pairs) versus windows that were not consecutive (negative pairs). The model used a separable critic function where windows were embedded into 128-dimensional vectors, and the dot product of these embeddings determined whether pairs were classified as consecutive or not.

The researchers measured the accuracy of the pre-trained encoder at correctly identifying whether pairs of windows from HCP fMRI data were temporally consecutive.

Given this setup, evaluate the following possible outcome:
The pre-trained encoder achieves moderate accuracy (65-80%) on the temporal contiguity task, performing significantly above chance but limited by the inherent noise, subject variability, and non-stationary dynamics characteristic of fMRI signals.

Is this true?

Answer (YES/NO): NO